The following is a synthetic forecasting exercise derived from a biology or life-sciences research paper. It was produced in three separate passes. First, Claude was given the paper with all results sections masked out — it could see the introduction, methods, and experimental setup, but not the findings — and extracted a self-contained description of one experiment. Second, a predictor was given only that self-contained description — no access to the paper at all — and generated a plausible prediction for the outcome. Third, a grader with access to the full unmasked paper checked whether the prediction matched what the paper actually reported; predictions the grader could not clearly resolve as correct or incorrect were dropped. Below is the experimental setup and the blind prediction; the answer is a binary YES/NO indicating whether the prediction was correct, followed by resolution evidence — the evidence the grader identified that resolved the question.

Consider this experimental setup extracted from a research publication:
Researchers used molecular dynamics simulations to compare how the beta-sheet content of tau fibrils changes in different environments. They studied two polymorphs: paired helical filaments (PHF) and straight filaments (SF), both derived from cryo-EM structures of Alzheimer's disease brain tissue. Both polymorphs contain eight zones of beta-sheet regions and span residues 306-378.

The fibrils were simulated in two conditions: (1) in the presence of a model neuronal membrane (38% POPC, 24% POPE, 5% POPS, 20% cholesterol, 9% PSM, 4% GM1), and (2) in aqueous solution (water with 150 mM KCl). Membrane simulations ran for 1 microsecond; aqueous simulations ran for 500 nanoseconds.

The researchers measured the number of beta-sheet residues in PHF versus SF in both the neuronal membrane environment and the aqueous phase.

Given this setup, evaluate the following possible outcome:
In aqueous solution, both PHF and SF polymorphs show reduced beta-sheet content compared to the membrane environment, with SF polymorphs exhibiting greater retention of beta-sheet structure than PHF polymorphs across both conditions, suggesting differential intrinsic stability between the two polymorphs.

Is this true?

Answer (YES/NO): NO